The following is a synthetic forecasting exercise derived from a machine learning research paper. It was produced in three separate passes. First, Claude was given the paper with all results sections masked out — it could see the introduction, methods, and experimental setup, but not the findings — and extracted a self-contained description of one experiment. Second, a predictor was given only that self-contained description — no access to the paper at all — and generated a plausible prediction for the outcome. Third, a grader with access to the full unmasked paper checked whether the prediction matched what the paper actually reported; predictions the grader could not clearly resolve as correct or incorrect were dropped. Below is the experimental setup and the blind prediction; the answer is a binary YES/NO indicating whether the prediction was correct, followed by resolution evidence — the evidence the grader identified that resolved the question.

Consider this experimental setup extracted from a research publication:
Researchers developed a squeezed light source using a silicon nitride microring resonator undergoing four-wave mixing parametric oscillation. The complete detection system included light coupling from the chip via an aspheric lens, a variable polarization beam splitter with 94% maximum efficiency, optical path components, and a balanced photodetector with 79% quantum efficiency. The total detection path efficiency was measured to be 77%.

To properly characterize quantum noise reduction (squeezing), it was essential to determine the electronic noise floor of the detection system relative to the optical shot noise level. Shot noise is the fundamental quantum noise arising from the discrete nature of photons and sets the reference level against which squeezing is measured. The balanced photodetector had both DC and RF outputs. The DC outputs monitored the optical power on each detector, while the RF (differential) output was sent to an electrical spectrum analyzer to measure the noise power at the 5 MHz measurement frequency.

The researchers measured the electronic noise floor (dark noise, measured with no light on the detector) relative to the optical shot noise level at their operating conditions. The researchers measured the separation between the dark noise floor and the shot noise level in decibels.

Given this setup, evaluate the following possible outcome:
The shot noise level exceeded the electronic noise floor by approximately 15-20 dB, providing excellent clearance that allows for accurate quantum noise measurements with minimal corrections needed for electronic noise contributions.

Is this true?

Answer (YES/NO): NO